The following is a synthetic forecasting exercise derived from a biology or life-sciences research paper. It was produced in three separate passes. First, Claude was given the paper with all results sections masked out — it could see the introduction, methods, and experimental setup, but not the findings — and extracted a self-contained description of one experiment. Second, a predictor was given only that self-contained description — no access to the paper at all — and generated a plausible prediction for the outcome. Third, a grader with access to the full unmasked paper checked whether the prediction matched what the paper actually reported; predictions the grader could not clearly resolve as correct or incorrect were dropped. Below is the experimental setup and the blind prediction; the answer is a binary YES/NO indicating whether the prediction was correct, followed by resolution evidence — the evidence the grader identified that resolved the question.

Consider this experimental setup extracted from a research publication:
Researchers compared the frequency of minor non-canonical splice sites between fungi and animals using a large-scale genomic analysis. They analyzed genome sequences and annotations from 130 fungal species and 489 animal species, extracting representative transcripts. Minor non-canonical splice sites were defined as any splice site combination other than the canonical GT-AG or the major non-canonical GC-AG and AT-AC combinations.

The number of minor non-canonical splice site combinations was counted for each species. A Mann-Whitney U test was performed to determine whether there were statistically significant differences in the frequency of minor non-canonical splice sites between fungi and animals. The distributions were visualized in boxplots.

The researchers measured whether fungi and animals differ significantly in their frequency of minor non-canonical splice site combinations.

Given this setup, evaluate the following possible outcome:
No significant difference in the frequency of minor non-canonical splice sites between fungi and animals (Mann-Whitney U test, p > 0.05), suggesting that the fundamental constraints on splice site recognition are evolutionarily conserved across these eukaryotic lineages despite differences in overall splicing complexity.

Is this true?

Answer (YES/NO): NO